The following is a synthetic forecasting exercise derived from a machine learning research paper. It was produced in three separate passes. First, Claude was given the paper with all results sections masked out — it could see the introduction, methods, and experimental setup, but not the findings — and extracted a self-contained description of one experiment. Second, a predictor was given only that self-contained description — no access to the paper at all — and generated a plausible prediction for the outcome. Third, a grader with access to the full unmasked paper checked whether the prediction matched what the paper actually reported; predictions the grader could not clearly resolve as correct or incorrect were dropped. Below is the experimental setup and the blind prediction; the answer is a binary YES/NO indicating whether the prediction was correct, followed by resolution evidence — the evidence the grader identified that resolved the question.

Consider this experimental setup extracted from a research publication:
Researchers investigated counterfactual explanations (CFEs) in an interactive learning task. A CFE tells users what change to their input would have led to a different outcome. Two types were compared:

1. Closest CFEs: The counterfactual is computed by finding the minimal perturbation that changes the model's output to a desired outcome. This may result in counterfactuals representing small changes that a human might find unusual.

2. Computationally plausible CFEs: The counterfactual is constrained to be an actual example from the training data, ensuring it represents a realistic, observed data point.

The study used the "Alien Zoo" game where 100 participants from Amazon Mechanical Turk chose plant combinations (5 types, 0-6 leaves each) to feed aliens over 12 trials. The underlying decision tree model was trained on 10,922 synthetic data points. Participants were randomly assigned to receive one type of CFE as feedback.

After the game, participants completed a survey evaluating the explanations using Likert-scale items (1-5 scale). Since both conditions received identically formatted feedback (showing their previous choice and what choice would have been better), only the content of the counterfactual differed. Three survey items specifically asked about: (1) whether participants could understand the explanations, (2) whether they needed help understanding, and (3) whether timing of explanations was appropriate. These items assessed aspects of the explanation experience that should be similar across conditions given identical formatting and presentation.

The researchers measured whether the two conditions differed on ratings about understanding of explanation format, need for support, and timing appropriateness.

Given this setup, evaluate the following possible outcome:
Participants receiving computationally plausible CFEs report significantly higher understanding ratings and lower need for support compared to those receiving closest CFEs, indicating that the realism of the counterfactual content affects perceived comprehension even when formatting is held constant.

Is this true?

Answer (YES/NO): NO